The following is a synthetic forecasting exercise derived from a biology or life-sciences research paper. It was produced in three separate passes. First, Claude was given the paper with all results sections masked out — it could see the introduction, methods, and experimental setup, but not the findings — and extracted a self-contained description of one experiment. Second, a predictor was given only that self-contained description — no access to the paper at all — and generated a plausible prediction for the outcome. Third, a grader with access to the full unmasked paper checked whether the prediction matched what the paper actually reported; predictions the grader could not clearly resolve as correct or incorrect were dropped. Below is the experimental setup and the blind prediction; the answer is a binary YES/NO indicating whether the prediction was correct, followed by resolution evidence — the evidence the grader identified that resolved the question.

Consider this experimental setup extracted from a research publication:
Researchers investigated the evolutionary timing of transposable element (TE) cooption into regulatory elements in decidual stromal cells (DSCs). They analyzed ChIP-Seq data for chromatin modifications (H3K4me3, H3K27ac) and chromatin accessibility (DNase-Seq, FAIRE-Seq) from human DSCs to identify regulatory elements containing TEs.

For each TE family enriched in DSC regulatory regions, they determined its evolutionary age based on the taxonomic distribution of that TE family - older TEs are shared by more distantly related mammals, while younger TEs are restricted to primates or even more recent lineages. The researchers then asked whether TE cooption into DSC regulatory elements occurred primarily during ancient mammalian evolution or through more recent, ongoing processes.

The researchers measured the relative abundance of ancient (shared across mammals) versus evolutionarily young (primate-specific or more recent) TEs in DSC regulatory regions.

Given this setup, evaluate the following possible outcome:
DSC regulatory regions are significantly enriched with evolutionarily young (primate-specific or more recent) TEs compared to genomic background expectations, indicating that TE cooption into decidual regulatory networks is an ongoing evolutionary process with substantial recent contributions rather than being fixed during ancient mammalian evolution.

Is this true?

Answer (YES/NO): NO